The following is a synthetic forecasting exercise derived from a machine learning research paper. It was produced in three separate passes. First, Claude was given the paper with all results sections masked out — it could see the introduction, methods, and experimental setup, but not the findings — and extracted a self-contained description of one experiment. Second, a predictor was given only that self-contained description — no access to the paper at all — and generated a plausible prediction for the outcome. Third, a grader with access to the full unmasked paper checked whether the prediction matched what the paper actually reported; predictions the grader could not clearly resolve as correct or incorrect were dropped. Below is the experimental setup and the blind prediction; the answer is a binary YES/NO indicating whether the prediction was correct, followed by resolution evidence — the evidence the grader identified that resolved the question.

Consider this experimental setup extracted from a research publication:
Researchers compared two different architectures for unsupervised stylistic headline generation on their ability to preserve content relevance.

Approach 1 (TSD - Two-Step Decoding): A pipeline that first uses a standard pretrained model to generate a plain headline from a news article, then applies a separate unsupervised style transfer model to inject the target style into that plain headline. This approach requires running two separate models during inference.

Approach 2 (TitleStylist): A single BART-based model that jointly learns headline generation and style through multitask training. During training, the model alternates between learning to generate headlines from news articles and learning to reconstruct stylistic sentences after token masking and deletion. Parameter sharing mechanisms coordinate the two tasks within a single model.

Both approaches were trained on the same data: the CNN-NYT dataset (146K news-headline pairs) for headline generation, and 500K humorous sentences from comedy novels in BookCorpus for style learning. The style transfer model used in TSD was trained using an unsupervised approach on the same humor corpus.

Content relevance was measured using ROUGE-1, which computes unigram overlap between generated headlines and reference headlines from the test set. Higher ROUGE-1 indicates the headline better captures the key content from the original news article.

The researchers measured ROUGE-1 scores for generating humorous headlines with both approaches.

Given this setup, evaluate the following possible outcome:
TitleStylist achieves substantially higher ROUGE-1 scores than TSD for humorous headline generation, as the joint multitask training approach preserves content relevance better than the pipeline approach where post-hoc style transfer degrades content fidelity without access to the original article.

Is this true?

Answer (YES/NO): YES